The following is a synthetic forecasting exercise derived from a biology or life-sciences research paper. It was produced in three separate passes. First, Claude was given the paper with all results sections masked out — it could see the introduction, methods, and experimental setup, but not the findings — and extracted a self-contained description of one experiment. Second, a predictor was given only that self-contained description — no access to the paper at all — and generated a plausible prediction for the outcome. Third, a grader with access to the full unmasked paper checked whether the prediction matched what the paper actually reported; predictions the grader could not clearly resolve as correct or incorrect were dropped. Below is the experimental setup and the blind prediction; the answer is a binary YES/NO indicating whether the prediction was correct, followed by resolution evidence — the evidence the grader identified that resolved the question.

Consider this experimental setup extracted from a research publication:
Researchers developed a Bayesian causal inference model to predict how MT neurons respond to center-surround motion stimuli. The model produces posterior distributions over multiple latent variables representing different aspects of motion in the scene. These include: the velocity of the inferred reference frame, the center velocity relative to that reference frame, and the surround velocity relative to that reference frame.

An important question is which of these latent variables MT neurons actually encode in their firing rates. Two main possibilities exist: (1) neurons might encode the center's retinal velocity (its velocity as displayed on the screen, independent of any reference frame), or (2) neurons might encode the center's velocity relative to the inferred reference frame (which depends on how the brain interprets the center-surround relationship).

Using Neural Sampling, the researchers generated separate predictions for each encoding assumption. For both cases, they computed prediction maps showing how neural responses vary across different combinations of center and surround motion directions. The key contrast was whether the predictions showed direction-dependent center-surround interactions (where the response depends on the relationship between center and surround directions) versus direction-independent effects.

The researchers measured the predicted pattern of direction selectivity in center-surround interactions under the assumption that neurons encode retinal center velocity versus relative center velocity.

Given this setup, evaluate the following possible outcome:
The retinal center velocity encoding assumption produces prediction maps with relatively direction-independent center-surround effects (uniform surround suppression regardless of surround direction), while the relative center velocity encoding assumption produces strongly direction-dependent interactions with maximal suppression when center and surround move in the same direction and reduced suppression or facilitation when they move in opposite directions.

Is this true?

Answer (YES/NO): NO